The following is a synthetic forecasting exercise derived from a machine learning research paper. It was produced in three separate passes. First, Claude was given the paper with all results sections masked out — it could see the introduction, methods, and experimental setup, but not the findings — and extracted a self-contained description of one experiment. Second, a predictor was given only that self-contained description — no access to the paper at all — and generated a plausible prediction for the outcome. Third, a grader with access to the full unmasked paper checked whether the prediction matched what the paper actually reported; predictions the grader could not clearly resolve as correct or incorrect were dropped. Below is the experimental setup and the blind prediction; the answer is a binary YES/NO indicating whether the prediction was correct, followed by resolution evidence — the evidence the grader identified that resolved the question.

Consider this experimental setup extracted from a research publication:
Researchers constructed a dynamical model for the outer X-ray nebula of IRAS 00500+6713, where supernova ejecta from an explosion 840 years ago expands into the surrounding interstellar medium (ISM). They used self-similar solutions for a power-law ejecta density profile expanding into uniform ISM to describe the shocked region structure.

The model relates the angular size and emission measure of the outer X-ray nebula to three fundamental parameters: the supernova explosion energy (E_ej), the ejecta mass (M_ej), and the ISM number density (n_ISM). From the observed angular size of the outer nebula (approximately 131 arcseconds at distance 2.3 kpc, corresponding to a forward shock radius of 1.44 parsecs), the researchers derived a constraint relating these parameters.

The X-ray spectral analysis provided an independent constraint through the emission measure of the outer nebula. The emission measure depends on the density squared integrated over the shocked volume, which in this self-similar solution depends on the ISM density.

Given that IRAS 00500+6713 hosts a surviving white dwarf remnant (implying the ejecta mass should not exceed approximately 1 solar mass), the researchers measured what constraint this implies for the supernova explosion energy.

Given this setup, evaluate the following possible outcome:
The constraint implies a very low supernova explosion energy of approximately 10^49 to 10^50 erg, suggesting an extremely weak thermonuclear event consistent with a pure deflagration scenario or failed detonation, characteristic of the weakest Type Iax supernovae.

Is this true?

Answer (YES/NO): NO